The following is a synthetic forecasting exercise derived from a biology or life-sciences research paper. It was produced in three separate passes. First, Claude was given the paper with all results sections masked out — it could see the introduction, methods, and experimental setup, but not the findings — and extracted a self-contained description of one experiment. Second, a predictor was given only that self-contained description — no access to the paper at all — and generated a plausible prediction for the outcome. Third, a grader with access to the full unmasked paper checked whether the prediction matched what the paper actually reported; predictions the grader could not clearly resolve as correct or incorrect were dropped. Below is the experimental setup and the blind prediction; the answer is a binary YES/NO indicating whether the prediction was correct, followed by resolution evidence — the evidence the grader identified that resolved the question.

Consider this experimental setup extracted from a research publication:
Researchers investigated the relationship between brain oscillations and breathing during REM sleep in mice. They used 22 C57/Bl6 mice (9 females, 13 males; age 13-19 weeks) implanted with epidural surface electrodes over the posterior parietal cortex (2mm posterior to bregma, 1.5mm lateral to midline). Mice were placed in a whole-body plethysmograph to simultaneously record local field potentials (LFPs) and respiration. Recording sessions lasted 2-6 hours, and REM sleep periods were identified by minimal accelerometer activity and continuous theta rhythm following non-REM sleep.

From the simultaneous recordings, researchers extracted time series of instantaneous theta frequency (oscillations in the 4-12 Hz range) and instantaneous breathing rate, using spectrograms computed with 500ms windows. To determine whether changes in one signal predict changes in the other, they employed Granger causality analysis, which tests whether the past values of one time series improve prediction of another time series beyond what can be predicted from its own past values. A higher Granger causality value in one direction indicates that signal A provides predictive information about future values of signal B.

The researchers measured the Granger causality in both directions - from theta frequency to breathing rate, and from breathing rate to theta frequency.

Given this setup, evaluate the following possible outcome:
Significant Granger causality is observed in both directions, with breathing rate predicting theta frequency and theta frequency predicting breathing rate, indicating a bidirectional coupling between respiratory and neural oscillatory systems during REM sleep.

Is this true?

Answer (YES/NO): NO